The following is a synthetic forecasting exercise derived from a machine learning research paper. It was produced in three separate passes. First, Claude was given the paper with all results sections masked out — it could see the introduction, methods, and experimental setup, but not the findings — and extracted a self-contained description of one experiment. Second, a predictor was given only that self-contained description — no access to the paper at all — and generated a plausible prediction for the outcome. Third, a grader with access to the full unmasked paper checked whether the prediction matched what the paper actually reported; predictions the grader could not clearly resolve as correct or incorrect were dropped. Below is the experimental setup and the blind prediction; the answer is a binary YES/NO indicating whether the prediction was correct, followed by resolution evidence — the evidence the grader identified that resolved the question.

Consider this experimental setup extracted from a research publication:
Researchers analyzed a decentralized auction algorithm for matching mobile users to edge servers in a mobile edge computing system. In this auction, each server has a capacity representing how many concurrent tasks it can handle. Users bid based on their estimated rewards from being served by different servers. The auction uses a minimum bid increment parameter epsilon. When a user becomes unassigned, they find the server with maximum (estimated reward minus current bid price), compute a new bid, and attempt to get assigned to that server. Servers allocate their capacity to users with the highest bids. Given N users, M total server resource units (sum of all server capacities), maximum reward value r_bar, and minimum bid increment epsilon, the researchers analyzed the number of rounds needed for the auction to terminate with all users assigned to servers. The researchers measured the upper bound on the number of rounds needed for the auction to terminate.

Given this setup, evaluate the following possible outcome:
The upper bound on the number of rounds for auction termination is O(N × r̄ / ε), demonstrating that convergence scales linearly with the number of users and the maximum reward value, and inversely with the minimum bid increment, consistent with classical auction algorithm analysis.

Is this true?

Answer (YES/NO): NO